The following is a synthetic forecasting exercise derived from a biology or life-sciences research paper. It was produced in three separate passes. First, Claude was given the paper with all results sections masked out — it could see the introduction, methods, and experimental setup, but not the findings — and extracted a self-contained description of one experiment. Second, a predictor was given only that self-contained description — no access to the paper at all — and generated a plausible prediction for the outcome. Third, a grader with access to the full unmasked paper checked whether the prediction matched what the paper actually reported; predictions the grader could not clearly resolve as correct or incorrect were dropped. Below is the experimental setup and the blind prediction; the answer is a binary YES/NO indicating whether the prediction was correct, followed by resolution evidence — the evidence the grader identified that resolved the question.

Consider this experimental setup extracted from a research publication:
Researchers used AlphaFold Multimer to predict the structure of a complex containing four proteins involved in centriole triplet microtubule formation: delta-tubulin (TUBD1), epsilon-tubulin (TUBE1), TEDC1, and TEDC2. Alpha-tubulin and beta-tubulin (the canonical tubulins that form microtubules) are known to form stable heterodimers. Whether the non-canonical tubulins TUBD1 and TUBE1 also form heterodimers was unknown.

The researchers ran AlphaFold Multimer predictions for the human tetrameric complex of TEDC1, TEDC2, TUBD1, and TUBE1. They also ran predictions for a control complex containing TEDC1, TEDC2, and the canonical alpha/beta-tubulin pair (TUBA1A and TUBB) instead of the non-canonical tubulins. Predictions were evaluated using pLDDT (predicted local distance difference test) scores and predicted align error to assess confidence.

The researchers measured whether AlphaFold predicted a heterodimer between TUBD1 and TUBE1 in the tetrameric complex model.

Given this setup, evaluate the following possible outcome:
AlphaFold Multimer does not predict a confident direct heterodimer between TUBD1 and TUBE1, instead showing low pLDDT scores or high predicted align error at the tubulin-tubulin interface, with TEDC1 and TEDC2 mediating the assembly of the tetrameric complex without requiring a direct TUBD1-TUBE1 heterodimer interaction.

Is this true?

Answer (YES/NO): NO